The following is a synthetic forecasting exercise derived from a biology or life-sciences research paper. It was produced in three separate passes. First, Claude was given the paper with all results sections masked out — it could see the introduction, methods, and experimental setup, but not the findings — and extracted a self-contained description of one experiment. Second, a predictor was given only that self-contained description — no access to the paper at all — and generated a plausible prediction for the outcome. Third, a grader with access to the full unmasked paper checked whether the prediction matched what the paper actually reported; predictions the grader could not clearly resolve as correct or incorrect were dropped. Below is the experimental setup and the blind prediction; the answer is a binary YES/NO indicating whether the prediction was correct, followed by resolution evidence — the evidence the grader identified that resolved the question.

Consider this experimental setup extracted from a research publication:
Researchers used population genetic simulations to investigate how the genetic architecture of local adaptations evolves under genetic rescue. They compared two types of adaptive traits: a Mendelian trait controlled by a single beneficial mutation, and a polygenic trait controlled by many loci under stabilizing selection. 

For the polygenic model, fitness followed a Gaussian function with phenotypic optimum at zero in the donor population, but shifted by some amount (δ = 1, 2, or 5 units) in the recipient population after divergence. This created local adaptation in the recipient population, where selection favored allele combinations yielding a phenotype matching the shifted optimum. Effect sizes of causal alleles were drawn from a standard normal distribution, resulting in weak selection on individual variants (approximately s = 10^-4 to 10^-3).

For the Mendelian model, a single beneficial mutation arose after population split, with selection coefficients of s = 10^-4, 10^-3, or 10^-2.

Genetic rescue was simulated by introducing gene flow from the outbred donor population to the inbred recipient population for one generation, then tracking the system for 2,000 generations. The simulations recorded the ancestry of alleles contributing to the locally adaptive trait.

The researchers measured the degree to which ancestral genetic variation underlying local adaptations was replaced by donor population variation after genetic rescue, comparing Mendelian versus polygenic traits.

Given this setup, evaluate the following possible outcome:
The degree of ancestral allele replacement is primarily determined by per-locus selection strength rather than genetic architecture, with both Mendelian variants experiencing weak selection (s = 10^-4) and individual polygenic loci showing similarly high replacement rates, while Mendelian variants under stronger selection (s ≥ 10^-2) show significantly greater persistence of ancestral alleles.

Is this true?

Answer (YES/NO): NO